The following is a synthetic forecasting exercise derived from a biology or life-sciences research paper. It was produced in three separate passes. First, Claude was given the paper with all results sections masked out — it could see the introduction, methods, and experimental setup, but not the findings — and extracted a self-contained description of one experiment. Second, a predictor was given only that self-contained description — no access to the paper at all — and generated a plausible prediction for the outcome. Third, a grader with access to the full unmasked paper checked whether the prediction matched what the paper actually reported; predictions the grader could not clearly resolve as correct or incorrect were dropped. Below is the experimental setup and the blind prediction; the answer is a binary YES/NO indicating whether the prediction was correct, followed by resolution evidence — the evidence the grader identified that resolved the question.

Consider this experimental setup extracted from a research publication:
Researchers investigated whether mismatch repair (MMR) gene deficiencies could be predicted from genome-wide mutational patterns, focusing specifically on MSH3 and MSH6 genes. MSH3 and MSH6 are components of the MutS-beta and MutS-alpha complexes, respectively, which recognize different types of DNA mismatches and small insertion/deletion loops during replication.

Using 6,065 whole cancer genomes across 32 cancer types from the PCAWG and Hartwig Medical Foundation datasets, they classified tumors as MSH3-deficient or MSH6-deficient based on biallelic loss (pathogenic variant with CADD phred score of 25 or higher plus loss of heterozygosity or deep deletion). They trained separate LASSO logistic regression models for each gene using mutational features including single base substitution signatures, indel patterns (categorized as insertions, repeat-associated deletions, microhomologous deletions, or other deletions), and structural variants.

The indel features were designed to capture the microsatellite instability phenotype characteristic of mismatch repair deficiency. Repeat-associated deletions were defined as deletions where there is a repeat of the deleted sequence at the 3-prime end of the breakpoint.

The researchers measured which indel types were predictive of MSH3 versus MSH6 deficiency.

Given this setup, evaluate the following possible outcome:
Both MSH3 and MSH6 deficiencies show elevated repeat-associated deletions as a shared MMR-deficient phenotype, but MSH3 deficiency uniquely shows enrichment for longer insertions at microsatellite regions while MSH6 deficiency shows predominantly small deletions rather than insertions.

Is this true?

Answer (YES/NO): NO